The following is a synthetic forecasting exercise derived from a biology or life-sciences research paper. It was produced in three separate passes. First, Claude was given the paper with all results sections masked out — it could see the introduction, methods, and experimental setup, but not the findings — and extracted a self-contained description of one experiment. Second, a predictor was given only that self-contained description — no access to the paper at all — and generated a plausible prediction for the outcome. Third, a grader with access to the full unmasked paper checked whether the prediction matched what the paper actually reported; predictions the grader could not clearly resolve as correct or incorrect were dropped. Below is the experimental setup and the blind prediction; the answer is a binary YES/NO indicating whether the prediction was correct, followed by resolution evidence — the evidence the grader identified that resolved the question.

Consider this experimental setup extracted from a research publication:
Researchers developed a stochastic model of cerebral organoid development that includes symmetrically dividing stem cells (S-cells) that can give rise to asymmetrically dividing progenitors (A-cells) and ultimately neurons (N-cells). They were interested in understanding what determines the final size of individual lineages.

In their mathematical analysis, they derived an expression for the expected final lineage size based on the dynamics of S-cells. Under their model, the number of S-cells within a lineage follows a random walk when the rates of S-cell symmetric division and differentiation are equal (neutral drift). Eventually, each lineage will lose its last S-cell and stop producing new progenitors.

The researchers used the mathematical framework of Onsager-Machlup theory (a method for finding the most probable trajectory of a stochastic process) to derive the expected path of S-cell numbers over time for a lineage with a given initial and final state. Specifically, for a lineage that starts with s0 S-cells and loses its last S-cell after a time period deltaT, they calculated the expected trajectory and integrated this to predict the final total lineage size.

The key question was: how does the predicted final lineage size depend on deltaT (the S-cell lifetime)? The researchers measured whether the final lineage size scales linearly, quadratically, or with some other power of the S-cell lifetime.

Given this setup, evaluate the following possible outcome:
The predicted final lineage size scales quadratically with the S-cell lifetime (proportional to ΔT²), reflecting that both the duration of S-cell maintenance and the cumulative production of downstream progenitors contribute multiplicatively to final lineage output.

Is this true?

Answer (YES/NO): YES